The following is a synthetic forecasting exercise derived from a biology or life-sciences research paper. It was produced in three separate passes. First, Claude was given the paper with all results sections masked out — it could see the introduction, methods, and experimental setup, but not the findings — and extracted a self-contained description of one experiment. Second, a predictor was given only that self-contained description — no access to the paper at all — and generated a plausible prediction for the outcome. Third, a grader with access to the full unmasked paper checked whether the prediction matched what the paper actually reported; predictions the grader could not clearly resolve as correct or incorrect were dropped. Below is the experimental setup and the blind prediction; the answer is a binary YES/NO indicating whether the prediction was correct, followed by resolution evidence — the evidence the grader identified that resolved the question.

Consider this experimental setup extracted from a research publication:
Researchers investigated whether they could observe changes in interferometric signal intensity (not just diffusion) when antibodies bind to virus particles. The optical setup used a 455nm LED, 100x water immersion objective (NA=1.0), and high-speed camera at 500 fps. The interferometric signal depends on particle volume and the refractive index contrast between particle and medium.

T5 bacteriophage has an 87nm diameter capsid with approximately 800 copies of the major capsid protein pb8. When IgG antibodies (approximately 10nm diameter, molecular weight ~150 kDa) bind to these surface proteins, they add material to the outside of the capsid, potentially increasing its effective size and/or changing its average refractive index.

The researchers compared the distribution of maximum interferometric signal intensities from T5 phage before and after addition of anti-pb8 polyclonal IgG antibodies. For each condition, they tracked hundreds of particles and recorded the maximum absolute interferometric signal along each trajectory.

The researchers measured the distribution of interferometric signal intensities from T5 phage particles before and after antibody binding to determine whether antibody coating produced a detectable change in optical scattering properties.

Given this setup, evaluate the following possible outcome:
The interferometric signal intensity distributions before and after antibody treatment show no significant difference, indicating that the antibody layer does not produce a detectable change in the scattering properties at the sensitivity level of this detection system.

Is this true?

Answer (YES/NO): NO